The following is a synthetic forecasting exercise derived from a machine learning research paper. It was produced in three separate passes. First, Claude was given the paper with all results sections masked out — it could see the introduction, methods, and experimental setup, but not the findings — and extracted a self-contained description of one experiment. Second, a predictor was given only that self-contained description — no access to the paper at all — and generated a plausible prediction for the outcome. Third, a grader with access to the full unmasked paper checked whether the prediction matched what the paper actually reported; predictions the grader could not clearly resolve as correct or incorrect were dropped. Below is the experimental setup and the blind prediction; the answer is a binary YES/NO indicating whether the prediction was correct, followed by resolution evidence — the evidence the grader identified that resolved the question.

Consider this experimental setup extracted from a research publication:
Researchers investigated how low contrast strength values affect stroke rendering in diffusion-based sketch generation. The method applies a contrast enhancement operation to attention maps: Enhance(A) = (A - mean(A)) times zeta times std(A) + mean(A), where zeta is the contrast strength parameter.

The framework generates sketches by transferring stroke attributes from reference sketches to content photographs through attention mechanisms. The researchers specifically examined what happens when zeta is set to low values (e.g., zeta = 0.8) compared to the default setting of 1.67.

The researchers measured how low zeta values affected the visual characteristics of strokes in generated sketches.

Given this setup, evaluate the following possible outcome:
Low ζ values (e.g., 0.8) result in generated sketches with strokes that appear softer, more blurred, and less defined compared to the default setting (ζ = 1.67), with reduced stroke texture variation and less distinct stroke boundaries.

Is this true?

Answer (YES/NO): YES